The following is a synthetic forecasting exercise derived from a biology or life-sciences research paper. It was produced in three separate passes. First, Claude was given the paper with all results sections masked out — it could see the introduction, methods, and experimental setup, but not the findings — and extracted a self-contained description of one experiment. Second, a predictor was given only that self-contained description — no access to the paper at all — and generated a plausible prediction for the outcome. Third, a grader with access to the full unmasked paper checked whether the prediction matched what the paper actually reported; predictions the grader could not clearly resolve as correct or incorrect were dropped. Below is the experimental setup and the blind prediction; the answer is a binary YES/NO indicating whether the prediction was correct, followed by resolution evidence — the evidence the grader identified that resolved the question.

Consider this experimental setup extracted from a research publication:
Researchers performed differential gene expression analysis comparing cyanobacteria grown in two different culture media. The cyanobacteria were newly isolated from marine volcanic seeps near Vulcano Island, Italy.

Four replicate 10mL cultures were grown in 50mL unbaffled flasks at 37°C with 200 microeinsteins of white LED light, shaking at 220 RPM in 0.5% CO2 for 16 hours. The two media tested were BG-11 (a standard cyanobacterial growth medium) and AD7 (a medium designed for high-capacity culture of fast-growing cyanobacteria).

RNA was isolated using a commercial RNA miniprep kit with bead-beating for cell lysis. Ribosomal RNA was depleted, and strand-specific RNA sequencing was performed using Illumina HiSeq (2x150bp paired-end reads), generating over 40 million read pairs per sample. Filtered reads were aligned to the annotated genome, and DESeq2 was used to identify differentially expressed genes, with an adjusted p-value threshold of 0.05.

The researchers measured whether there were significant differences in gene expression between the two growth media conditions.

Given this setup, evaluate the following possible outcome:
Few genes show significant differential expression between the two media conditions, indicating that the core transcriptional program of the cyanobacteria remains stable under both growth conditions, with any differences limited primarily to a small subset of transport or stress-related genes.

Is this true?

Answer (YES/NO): NO